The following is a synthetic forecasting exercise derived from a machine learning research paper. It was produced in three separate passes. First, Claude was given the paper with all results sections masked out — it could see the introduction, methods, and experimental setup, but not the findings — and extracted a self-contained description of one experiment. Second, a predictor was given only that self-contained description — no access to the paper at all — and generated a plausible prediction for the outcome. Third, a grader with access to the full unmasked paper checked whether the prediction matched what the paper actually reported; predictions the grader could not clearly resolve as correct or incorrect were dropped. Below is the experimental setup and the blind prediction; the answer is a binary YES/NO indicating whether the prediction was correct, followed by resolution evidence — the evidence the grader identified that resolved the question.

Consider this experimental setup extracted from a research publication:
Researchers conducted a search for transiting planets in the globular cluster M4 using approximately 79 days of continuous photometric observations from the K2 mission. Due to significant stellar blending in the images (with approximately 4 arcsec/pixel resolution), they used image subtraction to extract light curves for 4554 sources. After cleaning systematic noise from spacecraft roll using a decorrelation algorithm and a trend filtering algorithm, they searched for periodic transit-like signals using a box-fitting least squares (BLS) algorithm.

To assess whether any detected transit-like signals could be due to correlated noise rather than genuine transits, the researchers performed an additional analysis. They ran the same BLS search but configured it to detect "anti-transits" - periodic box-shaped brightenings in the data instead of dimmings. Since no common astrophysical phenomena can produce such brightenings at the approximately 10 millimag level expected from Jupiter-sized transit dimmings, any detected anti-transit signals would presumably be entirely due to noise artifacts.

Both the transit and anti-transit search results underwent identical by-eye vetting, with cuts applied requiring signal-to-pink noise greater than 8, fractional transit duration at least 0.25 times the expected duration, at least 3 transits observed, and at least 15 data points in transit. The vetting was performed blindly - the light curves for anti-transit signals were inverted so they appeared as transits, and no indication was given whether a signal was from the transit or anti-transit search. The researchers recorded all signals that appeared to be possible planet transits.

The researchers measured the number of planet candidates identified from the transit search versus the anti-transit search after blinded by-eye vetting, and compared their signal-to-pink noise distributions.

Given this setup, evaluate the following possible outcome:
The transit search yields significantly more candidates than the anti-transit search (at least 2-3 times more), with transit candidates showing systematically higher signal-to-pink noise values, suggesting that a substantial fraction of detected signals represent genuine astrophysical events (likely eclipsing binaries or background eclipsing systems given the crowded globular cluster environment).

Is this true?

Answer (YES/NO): NO